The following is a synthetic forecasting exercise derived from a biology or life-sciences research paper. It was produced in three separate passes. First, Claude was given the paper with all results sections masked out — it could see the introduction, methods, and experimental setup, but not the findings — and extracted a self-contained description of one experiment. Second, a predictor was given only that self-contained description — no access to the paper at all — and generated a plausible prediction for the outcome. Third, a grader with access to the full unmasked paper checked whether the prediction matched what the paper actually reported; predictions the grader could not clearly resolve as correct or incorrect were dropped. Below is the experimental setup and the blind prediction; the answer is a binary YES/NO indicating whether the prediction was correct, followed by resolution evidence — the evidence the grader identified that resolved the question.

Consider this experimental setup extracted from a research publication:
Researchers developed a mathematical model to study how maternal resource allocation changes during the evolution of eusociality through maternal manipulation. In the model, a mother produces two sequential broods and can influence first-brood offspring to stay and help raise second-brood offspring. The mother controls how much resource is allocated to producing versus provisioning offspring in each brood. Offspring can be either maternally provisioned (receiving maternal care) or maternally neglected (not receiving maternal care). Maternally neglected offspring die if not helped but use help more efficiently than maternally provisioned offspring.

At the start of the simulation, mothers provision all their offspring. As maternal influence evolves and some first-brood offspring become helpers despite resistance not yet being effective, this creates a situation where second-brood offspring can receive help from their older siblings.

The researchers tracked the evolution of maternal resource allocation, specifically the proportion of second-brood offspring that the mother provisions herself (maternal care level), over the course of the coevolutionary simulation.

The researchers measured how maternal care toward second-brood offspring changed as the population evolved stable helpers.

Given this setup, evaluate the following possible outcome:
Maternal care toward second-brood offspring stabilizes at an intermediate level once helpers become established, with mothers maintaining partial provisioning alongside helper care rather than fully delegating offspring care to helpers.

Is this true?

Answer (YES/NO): NO